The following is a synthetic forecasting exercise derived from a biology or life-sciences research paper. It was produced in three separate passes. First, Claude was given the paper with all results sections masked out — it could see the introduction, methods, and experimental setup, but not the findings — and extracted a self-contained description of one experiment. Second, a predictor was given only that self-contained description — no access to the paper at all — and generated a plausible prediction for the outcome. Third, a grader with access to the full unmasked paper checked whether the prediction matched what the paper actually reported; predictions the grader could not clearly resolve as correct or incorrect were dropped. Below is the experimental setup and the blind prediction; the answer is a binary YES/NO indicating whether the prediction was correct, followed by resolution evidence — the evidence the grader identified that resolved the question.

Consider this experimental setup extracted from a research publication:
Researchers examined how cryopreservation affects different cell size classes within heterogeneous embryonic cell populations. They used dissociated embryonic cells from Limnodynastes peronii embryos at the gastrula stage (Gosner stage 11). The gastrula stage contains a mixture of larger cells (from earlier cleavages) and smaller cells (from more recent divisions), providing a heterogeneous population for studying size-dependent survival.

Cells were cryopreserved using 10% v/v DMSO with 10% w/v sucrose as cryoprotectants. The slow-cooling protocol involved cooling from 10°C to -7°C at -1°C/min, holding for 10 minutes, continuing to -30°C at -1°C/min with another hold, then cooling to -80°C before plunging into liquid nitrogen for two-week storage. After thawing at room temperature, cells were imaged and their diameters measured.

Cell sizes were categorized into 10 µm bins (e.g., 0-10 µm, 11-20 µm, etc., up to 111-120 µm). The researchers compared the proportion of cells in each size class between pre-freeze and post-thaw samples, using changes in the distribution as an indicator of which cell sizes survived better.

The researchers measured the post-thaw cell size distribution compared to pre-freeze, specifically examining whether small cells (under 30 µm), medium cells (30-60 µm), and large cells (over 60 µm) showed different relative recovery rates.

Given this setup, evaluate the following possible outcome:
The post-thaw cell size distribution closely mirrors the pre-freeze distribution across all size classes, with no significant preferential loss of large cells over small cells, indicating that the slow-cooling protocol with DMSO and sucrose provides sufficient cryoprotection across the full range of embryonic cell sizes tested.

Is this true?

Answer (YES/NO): NO